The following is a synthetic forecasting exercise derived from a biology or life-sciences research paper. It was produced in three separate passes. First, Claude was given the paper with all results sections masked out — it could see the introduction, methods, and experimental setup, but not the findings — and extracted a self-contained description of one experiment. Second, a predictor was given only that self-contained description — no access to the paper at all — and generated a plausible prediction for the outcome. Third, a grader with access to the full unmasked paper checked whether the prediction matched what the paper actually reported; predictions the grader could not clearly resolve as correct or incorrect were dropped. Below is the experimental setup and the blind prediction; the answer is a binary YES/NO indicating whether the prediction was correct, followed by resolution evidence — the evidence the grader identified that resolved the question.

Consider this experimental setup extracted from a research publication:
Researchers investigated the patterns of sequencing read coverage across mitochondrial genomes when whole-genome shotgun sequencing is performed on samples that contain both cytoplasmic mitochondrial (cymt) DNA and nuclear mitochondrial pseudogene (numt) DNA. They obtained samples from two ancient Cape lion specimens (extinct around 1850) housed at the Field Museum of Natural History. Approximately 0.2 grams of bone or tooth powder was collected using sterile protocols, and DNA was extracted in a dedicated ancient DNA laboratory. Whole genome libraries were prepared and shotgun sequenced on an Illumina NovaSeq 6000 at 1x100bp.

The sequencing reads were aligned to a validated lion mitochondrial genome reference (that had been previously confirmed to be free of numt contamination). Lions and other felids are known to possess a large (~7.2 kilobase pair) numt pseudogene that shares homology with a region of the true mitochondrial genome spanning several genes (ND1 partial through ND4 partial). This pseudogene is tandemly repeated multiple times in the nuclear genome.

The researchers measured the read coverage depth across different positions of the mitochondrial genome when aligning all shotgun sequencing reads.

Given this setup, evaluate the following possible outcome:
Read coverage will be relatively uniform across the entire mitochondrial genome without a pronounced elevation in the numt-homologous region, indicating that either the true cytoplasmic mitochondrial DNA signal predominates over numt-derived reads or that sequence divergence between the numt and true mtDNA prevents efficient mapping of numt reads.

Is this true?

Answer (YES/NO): NO